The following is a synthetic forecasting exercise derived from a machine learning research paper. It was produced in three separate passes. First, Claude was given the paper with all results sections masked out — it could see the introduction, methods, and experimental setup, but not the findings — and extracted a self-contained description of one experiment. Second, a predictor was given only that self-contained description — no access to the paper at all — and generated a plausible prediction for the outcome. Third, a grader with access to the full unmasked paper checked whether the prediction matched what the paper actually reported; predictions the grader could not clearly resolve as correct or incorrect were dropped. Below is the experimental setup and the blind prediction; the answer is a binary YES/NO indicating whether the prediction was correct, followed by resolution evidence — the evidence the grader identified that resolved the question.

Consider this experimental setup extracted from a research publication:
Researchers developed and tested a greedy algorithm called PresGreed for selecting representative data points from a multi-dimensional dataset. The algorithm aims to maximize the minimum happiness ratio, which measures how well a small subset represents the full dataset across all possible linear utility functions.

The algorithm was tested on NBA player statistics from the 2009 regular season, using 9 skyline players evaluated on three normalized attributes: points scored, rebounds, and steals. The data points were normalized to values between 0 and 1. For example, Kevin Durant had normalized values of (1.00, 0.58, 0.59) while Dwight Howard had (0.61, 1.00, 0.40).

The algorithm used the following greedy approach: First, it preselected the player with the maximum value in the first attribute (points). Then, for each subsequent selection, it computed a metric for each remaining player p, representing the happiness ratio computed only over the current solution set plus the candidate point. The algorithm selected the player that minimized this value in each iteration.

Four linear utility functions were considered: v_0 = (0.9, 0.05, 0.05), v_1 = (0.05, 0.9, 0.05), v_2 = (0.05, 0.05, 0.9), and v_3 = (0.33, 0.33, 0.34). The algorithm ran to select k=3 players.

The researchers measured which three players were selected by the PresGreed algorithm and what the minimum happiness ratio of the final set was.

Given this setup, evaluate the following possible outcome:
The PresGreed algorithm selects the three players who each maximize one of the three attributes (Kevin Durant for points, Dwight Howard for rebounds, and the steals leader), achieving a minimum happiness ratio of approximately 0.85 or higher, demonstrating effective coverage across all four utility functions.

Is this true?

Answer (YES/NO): NO